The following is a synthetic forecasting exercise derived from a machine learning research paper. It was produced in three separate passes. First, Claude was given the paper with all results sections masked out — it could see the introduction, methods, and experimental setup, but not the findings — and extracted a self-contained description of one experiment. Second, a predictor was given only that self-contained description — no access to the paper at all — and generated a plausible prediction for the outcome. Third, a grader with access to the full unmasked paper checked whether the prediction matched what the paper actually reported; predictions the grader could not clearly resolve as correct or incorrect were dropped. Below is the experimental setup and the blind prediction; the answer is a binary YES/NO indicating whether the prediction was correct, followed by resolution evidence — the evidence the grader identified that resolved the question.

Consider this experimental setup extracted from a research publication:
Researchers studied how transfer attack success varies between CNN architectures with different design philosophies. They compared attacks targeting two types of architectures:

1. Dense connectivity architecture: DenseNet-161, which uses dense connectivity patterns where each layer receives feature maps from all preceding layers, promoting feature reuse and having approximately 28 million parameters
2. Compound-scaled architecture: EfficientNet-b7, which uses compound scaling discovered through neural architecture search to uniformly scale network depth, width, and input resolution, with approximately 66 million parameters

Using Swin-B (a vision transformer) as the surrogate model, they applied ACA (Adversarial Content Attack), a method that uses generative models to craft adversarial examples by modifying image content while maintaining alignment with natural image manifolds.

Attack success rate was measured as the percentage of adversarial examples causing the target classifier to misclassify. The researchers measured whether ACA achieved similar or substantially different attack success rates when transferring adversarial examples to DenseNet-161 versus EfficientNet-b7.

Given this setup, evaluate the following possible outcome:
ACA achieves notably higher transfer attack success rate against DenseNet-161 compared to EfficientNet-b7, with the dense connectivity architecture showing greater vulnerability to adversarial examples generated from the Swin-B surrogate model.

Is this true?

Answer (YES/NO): NO